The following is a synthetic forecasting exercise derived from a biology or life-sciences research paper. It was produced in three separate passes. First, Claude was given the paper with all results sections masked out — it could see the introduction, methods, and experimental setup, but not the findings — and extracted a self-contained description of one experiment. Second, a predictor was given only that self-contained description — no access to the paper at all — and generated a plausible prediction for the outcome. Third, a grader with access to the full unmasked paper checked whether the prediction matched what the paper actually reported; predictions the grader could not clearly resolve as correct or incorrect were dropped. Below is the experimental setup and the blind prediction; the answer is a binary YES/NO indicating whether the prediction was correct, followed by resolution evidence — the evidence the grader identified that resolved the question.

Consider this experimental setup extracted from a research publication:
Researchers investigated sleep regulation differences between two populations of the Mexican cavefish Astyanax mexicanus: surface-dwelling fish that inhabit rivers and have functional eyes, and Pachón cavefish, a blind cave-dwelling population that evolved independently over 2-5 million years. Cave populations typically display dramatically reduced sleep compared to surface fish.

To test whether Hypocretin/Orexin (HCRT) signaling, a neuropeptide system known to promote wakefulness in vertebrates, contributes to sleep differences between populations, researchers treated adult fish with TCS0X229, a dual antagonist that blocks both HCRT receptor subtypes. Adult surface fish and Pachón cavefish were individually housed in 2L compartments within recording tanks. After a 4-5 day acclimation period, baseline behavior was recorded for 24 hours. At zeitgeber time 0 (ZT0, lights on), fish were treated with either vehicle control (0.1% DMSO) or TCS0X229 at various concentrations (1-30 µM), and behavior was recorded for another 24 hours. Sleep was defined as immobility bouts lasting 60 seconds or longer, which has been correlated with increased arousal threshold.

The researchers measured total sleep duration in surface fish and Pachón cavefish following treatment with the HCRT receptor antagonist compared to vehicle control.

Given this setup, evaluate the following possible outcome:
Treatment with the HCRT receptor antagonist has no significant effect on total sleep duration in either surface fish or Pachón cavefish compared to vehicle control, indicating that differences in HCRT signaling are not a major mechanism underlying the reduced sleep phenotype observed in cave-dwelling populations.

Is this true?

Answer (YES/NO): NO